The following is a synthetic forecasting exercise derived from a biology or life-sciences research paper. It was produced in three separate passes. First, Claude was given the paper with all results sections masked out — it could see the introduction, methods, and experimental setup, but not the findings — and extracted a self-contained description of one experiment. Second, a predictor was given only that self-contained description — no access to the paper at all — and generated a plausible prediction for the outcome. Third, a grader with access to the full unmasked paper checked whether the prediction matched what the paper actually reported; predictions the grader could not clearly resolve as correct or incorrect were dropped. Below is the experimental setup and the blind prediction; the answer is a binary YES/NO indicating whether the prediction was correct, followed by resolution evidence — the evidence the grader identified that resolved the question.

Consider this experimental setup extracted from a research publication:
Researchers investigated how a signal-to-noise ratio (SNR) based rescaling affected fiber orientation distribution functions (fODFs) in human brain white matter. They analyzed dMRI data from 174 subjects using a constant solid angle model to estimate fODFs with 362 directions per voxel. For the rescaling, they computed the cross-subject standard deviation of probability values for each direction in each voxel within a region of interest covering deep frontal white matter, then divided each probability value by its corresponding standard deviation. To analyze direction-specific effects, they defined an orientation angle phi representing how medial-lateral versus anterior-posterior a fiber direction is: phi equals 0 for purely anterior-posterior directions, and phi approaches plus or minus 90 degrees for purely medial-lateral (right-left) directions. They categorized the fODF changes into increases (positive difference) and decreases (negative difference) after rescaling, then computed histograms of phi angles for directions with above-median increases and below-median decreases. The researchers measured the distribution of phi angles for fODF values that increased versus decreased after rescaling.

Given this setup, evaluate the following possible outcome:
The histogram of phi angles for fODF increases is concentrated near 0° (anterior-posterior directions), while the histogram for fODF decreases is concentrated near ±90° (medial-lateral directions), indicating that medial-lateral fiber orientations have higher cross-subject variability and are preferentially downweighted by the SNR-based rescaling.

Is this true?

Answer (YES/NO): NO